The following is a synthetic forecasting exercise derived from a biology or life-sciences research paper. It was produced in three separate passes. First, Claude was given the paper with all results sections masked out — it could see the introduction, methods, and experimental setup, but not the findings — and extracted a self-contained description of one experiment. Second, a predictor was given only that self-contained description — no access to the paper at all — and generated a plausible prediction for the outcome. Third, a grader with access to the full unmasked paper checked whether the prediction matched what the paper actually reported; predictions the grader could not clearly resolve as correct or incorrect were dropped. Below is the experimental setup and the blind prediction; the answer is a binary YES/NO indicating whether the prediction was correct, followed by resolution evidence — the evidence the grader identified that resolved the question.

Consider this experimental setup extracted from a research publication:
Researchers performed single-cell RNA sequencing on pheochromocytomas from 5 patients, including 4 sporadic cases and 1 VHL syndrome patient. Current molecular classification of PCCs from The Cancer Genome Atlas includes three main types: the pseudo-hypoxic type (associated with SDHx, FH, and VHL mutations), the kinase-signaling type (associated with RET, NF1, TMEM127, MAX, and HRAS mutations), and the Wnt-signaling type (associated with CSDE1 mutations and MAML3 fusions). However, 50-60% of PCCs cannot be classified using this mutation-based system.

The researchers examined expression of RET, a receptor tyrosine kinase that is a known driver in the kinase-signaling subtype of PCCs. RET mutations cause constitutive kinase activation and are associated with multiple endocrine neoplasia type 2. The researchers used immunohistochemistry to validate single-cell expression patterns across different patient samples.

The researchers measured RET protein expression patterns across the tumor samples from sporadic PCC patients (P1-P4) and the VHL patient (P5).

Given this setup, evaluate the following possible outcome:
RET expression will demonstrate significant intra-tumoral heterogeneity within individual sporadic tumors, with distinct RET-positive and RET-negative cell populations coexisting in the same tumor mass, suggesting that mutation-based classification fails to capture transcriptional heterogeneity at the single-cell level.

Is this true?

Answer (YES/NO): NO